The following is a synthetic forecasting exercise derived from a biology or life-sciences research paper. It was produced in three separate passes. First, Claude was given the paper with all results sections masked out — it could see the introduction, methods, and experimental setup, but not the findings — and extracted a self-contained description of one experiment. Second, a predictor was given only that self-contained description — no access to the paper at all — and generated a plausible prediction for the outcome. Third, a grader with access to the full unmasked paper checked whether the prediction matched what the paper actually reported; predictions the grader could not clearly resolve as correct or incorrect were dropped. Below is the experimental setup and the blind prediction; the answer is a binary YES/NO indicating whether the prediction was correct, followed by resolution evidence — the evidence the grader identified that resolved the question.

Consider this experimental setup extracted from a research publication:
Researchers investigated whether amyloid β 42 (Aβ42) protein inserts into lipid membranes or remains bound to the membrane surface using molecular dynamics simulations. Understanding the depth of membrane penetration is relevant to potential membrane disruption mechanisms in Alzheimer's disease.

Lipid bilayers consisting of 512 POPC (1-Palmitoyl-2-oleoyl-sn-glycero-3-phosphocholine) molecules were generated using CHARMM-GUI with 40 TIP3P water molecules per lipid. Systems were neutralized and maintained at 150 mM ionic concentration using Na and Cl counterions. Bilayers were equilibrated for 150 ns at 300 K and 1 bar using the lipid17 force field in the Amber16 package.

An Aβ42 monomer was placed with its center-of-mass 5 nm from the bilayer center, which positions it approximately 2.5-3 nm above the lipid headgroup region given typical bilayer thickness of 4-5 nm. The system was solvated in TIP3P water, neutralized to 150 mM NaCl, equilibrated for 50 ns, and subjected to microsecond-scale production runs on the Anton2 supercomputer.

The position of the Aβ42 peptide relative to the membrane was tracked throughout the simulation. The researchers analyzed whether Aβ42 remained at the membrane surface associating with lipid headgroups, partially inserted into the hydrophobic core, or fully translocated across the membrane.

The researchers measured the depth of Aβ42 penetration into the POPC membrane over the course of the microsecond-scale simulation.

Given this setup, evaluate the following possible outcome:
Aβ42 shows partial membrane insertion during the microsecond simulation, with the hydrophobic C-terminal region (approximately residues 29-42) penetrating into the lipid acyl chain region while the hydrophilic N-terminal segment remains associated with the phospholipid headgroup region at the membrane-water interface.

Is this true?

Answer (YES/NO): NO